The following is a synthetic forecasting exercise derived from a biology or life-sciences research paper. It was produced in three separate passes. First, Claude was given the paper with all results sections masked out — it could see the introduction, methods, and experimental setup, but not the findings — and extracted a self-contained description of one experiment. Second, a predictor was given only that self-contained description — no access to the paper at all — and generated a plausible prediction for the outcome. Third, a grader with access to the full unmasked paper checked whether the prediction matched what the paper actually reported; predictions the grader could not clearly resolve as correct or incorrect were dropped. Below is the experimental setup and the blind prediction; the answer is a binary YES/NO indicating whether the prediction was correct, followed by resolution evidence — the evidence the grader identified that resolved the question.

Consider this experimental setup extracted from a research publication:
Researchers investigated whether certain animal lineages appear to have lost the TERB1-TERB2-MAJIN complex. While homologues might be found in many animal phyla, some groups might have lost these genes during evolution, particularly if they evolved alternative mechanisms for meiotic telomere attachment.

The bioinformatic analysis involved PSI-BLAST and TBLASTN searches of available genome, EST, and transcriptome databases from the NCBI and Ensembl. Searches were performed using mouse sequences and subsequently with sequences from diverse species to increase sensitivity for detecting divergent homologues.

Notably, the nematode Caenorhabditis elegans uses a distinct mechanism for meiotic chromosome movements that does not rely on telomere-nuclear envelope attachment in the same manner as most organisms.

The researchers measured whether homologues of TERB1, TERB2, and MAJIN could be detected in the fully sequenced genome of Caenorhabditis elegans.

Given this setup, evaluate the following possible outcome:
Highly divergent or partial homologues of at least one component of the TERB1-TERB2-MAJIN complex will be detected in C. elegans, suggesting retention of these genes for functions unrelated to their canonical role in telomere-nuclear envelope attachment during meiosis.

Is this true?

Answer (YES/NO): NO